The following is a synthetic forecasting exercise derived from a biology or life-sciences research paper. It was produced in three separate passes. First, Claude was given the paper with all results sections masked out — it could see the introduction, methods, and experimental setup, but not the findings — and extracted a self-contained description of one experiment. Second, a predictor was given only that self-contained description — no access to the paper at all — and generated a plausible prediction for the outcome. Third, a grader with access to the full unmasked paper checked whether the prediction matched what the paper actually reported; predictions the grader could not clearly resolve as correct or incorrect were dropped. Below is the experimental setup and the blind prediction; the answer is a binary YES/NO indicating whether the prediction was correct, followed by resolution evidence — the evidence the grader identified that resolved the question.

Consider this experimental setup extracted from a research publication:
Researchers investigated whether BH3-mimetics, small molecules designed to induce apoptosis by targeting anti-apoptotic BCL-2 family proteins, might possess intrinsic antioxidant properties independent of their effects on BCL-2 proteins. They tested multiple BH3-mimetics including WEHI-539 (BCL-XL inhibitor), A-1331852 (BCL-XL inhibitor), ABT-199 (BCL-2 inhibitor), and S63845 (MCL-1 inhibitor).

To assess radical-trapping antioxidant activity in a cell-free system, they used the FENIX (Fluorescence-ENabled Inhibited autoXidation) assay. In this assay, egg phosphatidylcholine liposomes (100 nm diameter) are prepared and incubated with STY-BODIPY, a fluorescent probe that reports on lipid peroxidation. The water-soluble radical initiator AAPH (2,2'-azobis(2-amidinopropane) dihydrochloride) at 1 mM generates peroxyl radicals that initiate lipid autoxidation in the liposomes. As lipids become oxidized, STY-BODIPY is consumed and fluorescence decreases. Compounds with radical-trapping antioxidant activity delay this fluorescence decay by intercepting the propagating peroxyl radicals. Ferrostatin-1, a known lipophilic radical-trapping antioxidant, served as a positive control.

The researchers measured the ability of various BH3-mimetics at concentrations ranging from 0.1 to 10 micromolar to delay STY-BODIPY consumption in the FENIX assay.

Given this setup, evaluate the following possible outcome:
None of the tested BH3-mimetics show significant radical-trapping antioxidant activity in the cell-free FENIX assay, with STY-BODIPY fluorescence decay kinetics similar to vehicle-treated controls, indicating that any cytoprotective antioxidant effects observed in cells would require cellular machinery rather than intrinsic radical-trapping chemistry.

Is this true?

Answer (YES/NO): NO